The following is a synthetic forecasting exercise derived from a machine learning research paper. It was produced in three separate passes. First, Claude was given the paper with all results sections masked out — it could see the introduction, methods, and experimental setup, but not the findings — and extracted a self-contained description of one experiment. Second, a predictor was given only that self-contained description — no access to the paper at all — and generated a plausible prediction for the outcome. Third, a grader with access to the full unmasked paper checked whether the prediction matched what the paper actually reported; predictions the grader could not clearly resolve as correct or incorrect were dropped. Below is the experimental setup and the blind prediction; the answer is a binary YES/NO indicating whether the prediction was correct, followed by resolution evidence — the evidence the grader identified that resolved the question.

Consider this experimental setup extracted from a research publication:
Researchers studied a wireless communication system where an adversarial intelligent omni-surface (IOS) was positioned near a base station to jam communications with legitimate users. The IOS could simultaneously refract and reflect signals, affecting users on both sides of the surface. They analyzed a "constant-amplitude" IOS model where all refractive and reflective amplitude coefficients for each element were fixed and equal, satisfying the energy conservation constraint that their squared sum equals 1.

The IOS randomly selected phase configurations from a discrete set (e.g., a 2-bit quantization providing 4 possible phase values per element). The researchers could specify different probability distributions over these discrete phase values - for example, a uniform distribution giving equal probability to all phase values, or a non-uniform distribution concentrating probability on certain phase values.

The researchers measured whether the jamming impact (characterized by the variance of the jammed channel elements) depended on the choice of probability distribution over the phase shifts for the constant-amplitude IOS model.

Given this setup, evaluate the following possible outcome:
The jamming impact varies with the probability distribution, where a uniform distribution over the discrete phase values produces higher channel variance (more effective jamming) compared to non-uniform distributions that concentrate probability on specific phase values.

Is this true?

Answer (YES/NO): NO